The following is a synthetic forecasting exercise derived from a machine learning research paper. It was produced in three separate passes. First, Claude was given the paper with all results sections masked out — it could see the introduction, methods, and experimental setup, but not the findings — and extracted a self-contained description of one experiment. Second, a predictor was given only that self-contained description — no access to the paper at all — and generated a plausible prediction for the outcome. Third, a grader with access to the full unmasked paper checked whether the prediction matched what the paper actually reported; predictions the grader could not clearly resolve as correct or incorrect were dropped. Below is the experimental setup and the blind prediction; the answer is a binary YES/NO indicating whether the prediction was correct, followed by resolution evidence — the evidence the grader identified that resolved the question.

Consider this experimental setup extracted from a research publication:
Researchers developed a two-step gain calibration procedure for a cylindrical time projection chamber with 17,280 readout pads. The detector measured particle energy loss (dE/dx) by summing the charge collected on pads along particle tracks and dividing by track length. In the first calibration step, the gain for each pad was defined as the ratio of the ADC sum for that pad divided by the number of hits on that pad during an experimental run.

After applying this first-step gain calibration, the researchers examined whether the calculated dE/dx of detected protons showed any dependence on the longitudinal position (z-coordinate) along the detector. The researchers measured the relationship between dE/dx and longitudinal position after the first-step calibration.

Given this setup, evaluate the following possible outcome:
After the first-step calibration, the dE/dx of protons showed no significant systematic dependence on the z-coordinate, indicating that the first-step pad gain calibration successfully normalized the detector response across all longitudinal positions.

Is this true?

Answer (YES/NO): NO